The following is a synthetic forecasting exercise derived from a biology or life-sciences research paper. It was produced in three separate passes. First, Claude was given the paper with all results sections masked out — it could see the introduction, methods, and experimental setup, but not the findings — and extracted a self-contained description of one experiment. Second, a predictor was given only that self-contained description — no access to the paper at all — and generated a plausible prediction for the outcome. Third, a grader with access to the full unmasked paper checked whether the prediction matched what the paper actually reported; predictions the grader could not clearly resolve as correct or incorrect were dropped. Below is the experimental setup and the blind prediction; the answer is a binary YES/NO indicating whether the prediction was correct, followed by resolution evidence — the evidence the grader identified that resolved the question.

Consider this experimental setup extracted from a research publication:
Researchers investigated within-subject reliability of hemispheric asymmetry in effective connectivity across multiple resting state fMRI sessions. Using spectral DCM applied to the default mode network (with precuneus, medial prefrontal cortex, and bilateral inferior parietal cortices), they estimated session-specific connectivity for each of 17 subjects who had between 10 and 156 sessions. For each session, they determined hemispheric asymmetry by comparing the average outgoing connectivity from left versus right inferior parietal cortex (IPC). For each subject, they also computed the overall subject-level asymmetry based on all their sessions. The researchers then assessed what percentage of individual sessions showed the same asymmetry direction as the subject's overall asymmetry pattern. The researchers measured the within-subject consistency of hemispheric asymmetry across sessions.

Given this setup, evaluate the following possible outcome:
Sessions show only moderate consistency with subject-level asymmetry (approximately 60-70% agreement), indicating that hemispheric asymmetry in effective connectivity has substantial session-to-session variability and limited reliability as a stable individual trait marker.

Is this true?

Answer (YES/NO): NO